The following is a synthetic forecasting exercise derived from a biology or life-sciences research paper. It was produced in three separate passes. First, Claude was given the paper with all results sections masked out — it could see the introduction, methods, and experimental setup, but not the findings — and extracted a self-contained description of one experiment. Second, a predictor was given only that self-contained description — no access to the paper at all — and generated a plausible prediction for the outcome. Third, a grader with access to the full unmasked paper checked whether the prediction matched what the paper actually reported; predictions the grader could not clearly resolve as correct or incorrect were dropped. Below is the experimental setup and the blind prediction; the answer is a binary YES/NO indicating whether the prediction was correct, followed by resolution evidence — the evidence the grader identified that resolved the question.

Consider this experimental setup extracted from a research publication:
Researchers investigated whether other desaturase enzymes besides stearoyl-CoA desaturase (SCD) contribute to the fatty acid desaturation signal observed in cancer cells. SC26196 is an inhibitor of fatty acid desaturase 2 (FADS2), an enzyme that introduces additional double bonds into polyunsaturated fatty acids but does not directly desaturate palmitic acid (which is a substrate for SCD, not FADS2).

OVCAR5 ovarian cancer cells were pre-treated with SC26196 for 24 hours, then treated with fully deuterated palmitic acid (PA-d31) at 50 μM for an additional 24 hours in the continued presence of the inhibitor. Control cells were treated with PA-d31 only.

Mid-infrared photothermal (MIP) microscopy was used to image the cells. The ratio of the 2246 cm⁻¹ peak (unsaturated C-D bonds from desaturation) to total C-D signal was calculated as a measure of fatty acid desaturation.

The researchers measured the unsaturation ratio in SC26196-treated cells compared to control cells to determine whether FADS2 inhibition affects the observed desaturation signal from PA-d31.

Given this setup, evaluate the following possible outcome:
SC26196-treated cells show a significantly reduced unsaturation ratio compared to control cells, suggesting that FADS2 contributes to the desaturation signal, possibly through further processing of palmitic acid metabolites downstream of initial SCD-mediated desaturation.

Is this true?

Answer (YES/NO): NO